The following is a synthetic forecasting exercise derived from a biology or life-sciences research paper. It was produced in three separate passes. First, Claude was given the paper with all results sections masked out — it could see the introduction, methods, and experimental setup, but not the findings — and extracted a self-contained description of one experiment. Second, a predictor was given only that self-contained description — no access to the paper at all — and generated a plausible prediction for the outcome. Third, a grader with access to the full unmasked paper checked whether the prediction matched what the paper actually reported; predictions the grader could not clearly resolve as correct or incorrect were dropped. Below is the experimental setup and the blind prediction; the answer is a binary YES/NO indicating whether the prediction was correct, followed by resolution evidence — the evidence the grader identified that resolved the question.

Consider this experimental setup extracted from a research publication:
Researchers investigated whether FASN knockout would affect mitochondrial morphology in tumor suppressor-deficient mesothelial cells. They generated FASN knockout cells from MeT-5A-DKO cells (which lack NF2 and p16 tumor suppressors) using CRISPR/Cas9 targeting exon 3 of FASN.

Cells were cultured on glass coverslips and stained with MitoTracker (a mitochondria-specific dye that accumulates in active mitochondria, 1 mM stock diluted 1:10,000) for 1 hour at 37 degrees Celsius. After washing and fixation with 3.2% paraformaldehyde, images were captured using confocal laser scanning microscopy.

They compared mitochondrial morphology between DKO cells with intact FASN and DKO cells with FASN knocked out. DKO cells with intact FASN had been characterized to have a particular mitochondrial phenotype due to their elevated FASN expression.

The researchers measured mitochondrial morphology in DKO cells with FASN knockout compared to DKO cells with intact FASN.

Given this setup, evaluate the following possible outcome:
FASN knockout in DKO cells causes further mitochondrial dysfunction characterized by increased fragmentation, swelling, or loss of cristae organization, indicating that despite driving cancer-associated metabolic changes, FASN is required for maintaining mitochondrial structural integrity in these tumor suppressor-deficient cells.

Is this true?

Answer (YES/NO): NO